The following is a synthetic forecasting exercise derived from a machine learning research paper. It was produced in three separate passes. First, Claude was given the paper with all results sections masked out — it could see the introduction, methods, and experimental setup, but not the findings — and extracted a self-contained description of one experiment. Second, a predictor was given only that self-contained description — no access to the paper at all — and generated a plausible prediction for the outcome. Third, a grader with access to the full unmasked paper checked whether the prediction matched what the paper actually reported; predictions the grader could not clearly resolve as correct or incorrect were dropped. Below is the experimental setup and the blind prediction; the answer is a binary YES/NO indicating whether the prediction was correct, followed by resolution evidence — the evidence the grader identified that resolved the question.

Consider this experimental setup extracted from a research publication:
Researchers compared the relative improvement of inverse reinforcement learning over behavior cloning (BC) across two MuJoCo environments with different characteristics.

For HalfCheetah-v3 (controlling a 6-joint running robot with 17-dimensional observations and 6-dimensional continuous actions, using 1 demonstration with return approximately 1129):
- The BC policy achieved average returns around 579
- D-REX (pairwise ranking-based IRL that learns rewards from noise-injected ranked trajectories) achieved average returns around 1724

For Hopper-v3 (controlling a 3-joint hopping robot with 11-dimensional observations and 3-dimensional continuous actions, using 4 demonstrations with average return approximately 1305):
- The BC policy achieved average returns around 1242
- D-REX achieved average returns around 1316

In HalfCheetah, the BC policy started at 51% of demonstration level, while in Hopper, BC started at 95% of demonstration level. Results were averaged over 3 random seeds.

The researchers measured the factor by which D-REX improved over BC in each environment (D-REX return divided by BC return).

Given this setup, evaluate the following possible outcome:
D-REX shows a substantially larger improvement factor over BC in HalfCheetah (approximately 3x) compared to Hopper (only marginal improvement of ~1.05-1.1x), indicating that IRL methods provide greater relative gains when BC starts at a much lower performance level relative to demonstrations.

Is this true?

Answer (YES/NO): YES